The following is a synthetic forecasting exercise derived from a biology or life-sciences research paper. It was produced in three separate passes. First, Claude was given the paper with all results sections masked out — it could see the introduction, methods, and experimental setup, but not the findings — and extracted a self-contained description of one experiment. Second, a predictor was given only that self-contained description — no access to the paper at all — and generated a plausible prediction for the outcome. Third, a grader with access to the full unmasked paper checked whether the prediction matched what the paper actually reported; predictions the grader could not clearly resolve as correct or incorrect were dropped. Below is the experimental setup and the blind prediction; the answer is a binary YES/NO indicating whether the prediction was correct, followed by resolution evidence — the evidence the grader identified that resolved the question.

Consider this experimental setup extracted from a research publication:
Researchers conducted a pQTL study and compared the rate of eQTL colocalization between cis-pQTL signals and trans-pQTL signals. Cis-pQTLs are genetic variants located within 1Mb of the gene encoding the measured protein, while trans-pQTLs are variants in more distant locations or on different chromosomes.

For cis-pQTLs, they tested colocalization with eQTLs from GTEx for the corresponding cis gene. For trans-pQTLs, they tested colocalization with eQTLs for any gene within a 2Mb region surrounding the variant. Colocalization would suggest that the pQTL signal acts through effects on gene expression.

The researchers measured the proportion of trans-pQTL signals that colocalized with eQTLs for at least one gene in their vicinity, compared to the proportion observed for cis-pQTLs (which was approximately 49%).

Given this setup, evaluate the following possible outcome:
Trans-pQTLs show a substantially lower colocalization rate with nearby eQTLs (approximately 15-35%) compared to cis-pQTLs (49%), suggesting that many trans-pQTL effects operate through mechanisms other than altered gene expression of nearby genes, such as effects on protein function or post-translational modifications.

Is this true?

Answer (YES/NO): NO